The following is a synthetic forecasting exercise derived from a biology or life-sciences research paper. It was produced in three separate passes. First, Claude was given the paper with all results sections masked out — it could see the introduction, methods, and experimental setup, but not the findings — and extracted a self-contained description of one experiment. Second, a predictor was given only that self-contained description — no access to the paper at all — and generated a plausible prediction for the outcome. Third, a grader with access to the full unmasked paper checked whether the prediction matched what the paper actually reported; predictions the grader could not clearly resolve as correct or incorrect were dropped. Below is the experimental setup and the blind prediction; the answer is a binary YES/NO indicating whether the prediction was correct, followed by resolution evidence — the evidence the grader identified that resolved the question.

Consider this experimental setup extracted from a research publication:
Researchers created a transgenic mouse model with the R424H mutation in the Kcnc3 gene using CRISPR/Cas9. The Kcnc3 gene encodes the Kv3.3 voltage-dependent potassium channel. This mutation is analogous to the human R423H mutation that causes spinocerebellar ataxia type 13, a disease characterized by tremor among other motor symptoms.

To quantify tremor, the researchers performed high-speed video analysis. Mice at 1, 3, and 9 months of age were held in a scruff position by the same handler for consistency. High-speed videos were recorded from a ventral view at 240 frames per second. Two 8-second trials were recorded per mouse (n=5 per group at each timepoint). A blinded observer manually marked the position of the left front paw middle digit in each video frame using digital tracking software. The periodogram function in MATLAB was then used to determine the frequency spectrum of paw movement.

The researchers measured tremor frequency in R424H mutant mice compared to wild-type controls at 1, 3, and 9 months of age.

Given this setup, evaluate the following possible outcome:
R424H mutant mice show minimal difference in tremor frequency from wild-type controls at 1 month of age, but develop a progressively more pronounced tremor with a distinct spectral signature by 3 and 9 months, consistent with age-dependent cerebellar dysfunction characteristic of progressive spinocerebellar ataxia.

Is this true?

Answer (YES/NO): NO